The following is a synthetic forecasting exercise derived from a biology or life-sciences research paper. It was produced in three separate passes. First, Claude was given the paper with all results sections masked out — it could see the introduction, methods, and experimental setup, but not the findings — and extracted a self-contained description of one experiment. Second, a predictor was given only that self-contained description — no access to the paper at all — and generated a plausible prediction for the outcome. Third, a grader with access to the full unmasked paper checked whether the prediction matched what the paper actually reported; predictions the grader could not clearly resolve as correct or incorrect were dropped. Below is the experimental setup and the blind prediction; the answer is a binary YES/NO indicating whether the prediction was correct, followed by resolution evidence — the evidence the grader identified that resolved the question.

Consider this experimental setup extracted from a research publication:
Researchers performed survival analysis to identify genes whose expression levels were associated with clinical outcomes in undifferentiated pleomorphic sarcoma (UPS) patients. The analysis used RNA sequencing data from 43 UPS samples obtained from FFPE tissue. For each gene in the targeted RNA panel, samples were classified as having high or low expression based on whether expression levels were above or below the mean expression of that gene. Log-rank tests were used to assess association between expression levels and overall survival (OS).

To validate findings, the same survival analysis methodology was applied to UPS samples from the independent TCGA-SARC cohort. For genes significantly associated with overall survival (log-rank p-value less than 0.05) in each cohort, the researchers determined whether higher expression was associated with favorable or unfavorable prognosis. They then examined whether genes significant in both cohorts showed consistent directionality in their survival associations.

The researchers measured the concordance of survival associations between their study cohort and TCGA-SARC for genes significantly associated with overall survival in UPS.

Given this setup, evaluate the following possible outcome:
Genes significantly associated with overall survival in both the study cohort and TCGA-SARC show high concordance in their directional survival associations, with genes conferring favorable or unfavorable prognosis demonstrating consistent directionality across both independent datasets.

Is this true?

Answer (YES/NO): NO